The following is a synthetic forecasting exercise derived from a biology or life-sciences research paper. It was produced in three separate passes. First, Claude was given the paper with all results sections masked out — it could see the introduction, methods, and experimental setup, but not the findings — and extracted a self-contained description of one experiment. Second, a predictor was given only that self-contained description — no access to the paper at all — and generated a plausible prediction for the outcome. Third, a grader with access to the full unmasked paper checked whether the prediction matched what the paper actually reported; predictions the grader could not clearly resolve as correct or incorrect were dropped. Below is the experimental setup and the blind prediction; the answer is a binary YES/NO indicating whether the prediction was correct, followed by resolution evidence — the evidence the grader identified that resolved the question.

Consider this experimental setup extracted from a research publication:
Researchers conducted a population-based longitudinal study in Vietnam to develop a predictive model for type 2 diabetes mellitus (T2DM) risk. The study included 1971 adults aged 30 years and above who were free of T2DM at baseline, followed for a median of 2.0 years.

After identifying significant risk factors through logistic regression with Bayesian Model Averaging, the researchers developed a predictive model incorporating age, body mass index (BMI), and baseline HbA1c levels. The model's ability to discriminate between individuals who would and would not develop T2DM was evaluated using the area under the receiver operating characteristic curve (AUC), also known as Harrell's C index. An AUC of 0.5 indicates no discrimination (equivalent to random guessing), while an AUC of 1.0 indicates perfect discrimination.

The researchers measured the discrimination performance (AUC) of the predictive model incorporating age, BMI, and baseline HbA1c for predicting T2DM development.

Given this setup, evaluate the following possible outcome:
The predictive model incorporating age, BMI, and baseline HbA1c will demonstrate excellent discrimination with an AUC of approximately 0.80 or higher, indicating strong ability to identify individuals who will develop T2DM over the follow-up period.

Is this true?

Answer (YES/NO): YES